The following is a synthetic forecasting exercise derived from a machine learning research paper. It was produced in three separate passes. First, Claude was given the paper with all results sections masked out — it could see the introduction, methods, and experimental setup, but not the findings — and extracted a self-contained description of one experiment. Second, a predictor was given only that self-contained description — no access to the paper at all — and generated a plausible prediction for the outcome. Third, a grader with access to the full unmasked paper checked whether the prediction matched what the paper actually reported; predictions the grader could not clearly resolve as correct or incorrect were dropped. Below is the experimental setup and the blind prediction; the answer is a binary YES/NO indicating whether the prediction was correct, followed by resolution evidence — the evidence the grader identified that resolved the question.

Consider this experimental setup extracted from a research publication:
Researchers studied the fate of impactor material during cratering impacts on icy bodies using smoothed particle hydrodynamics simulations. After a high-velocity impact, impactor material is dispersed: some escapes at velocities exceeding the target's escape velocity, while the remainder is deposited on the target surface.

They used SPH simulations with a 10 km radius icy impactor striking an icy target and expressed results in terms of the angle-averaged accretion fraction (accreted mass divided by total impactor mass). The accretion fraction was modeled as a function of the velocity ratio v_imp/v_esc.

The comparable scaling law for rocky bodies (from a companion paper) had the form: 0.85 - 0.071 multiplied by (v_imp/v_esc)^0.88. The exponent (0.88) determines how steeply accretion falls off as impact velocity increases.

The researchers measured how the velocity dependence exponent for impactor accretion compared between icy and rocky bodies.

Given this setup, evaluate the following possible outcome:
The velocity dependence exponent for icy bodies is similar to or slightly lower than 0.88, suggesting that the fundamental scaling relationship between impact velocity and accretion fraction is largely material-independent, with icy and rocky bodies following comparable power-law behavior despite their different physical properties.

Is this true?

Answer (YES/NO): NO